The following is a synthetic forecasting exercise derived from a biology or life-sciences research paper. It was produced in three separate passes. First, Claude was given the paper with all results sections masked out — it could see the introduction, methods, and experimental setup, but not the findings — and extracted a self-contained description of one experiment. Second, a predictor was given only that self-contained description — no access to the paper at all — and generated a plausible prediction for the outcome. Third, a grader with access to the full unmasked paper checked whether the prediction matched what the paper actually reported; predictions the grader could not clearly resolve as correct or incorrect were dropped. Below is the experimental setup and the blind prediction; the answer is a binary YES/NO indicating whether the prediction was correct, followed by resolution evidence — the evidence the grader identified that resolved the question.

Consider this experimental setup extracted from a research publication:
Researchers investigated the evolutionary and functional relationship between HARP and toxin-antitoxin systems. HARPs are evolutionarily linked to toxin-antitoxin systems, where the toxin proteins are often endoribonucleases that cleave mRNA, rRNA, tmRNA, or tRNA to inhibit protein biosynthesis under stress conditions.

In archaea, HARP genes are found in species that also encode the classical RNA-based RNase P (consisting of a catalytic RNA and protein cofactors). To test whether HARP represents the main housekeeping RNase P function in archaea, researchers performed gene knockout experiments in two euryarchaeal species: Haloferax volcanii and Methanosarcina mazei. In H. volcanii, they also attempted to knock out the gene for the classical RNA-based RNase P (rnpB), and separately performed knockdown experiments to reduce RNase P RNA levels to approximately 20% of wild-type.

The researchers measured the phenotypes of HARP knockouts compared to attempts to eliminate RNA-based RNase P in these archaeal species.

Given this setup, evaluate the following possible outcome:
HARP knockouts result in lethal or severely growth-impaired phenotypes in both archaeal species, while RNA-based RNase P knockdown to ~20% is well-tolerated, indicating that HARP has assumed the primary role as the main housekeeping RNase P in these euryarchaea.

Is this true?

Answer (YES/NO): NO